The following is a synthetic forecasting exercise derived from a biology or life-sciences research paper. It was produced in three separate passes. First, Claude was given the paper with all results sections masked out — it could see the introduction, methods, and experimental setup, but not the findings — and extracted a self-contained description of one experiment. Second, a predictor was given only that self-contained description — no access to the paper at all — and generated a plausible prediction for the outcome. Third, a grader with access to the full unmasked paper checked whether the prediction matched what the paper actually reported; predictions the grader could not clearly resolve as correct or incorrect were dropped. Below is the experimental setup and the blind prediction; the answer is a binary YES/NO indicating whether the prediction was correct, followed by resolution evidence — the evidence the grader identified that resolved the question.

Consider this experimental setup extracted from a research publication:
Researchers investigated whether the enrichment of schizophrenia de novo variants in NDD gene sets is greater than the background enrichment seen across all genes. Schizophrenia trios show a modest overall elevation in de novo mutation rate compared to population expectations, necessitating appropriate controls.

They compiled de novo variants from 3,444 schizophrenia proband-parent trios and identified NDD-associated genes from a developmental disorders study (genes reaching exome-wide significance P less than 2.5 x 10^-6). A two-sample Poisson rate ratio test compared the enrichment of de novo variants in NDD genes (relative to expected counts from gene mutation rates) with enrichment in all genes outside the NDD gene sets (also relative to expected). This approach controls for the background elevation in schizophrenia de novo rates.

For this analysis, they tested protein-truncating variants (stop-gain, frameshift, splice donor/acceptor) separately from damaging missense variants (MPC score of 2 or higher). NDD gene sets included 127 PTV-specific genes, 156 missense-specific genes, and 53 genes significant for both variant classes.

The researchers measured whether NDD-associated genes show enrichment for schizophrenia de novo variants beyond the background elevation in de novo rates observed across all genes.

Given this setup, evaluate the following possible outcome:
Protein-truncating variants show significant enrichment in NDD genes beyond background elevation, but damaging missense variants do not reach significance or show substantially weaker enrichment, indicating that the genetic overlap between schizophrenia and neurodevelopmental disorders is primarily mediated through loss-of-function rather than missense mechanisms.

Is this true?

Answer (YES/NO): NO